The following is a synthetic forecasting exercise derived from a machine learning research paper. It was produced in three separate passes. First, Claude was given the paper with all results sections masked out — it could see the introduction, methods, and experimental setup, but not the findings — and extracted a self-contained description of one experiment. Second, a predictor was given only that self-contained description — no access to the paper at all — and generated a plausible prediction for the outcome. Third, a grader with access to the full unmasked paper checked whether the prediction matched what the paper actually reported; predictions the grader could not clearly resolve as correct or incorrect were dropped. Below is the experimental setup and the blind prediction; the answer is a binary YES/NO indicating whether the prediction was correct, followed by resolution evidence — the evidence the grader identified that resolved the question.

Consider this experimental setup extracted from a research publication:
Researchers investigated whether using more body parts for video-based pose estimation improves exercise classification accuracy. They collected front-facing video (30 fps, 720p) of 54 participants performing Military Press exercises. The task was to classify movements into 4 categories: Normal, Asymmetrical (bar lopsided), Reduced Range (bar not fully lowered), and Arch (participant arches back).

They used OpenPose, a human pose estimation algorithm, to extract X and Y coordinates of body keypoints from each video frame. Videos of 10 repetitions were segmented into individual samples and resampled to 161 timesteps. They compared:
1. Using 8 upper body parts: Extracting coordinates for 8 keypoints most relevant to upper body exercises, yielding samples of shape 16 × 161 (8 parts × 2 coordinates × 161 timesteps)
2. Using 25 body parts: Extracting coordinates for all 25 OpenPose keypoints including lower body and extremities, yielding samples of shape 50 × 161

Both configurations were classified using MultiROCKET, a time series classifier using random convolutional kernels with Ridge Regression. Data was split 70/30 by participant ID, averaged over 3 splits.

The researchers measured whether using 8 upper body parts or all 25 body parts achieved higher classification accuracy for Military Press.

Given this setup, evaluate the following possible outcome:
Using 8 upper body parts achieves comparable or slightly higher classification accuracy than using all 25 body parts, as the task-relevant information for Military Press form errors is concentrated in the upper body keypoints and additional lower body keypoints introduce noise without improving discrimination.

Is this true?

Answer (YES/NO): YES